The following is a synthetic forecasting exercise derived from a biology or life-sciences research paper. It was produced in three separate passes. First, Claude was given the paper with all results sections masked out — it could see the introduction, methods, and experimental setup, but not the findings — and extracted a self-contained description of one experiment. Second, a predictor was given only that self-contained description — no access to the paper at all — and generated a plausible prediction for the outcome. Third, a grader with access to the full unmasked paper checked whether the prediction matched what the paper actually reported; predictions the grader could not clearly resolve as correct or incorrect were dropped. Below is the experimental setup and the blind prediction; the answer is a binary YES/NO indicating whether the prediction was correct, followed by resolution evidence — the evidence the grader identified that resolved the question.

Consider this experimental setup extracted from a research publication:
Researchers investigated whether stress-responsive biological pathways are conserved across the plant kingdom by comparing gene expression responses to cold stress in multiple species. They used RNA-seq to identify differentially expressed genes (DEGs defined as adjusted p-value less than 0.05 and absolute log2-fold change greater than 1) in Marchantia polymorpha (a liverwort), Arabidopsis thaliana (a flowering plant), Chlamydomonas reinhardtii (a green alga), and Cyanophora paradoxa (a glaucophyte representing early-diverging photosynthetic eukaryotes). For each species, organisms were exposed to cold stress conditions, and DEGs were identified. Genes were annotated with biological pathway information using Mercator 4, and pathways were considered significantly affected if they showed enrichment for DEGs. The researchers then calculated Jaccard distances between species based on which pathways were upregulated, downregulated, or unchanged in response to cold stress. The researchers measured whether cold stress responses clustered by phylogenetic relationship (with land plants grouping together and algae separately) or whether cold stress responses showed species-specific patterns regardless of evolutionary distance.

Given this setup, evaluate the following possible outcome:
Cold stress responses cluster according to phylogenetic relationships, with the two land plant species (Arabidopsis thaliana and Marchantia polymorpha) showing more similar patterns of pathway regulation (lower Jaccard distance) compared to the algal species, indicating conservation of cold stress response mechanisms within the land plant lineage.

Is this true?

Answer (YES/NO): NO